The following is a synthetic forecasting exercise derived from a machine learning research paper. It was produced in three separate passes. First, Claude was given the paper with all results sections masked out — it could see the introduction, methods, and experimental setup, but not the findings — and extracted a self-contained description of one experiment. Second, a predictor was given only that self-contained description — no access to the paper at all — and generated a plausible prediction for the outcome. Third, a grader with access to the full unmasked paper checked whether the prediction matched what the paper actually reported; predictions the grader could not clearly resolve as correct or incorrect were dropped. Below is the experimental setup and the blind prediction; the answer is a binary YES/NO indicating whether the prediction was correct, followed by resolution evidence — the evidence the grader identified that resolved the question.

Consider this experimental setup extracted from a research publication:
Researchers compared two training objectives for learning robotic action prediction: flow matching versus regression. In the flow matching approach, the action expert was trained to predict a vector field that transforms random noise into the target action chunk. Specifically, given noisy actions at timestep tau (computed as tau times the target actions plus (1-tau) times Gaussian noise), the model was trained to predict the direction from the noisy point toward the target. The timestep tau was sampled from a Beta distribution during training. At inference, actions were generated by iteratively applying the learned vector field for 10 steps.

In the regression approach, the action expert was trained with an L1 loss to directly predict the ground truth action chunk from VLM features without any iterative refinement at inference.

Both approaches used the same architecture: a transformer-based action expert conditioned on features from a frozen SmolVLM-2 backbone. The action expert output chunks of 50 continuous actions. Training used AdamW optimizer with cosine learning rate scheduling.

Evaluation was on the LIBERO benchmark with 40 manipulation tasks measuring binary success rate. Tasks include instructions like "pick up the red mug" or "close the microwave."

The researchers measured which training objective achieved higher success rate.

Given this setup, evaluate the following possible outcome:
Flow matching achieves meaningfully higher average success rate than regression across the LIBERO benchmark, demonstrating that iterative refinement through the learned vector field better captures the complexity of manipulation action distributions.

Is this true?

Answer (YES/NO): YES